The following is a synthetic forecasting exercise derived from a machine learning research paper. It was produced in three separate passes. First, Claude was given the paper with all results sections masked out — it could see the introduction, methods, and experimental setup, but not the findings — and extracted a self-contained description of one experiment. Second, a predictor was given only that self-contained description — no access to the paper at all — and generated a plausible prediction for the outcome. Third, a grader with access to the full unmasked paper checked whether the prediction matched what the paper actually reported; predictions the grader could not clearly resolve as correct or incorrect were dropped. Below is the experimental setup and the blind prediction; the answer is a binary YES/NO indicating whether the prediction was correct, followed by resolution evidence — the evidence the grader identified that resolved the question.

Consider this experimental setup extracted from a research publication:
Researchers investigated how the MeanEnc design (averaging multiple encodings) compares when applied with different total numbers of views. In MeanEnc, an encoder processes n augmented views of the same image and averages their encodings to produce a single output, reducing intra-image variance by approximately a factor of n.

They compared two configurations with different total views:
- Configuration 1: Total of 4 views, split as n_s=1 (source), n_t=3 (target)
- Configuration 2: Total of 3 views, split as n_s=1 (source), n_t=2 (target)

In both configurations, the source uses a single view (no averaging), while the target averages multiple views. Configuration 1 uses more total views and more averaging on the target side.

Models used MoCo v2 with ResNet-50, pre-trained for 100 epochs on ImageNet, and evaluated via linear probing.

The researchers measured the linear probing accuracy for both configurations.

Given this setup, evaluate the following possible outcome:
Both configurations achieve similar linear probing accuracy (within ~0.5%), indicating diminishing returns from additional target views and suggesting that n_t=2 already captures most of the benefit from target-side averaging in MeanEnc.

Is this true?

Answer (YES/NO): YES